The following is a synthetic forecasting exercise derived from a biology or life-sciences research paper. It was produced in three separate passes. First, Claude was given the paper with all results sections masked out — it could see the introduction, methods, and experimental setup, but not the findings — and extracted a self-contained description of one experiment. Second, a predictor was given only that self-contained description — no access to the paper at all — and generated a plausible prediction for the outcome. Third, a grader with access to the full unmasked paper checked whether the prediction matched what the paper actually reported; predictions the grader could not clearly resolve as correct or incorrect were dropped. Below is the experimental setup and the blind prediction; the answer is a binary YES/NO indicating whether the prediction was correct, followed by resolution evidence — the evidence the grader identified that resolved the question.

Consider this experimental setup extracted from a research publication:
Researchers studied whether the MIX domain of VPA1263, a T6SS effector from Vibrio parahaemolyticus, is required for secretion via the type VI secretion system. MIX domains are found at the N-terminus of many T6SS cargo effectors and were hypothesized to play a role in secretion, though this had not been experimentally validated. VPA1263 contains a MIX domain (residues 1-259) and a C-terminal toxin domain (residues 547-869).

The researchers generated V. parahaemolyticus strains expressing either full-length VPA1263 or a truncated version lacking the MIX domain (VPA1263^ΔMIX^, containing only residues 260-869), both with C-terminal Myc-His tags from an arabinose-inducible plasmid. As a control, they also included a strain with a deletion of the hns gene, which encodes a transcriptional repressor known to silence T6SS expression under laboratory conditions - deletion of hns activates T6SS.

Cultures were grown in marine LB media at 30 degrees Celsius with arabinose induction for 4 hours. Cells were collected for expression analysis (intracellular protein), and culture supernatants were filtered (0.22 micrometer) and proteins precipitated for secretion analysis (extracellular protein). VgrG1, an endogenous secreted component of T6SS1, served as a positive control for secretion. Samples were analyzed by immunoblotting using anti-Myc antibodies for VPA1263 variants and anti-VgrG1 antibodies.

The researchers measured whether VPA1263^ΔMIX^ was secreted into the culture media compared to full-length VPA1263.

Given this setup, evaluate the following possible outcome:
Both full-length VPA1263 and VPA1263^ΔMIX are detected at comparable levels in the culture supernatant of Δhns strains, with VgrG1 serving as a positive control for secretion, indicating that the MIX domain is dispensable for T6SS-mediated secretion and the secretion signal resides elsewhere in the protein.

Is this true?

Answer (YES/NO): NO